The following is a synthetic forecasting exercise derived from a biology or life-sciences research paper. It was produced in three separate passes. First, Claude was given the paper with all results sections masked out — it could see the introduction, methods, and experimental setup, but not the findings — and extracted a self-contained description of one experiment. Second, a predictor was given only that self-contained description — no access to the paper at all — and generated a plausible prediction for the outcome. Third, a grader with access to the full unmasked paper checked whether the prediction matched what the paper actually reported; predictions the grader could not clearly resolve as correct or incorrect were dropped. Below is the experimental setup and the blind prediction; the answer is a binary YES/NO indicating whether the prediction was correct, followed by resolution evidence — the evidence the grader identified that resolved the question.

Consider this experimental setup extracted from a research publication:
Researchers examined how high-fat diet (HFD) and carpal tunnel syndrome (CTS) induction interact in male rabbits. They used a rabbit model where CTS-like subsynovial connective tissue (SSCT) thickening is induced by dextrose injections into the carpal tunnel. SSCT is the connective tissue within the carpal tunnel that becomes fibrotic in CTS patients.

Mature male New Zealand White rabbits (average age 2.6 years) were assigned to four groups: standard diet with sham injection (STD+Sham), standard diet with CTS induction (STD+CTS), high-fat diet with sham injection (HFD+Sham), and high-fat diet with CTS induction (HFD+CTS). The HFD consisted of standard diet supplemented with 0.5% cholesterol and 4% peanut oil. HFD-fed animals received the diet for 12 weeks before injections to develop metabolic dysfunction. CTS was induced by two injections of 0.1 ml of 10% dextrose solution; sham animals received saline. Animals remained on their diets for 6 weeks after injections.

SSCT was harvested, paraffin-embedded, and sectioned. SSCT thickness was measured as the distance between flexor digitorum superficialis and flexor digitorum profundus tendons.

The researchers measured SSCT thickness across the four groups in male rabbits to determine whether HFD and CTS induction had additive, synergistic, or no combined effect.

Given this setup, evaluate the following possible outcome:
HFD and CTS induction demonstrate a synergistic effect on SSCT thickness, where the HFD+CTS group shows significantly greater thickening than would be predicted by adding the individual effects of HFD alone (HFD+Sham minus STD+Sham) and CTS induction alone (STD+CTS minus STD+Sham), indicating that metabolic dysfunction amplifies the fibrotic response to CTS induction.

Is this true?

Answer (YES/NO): NO